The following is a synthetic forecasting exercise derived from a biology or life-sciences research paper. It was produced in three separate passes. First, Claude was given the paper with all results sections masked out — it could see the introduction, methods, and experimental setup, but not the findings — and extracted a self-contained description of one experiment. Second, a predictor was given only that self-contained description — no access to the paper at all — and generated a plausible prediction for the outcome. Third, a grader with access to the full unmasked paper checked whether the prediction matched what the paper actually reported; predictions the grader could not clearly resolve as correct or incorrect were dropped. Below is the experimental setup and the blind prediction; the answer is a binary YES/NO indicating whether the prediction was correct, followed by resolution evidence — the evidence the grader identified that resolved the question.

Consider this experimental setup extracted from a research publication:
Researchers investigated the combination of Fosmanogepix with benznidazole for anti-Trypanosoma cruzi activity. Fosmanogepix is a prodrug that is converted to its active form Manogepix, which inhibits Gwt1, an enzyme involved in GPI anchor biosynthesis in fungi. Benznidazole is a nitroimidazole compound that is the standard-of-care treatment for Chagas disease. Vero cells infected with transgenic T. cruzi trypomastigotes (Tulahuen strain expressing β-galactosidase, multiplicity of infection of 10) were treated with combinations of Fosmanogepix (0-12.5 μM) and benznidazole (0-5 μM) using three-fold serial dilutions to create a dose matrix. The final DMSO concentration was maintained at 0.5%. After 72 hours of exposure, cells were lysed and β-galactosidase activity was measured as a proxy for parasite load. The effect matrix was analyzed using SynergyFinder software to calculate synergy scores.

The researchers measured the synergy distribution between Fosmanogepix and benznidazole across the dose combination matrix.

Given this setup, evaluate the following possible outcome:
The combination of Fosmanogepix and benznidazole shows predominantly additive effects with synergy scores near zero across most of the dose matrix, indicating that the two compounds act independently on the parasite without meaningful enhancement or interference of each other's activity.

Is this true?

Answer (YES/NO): NO